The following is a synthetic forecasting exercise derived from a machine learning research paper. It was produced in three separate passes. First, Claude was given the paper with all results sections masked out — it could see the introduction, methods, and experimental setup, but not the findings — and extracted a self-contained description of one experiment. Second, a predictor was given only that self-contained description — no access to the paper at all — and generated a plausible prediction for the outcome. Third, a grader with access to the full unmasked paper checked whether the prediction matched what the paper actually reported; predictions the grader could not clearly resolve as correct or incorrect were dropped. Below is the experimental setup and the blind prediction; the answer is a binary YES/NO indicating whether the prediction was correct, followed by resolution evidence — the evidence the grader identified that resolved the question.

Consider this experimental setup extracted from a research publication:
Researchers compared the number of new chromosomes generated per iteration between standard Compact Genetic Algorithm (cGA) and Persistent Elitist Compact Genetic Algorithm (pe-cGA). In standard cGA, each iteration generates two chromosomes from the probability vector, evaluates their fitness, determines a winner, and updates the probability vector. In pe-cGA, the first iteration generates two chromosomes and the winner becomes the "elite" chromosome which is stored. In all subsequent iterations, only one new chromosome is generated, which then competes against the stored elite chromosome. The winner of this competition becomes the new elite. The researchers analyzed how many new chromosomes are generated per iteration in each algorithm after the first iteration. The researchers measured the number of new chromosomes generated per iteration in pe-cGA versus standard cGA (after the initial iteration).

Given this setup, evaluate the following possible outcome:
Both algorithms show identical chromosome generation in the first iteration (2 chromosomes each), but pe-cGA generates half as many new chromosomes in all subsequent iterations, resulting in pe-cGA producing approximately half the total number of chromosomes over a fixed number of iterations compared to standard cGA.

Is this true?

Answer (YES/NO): NO